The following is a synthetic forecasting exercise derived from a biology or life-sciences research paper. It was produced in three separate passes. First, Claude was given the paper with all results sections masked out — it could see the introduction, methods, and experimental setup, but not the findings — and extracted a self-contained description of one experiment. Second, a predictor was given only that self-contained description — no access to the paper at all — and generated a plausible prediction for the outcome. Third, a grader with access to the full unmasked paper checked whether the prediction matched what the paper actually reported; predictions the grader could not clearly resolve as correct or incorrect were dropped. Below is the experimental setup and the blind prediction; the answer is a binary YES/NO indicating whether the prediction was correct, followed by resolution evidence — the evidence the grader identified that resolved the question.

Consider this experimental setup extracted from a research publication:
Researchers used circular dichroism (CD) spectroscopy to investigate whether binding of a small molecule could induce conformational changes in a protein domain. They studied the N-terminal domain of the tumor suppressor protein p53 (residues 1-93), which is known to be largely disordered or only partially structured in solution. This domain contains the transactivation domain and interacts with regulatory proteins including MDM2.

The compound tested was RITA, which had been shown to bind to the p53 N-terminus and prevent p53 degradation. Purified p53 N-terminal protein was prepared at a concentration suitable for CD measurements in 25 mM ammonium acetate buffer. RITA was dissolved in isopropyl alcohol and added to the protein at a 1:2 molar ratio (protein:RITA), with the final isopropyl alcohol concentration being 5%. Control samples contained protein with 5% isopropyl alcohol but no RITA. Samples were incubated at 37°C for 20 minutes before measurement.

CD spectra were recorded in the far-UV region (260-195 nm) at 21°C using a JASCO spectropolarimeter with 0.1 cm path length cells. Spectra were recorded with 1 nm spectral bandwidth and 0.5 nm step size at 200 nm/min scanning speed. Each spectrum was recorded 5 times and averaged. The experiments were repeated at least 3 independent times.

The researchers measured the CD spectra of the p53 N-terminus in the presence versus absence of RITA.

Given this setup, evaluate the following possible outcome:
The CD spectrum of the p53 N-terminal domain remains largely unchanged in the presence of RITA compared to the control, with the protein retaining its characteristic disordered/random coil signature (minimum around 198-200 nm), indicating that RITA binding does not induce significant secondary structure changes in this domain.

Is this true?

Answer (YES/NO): NO